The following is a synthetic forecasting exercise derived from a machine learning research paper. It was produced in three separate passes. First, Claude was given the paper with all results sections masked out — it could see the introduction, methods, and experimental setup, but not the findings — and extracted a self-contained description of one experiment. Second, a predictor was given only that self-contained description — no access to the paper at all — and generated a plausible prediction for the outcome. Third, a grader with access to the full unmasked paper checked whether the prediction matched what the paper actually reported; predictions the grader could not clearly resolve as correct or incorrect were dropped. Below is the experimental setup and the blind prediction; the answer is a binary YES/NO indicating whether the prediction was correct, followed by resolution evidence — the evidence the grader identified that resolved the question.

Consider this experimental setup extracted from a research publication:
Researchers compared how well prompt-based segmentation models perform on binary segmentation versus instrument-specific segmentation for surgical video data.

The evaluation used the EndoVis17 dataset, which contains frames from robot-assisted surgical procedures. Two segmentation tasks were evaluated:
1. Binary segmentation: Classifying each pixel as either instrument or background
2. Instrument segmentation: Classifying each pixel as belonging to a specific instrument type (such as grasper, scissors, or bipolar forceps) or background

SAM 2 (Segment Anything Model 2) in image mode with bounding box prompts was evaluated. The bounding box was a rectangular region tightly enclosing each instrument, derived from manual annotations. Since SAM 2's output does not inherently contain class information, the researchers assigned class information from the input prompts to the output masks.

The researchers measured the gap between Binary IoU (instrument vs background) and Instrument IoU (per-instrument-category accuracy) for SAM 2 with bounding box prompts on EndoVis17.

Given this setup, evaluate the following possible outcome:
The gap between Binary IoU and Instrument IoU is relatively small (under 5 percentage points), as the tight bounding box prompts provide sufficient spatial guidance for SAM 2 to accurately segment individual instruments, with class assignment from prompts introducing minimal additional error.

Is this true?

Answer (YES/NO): YES